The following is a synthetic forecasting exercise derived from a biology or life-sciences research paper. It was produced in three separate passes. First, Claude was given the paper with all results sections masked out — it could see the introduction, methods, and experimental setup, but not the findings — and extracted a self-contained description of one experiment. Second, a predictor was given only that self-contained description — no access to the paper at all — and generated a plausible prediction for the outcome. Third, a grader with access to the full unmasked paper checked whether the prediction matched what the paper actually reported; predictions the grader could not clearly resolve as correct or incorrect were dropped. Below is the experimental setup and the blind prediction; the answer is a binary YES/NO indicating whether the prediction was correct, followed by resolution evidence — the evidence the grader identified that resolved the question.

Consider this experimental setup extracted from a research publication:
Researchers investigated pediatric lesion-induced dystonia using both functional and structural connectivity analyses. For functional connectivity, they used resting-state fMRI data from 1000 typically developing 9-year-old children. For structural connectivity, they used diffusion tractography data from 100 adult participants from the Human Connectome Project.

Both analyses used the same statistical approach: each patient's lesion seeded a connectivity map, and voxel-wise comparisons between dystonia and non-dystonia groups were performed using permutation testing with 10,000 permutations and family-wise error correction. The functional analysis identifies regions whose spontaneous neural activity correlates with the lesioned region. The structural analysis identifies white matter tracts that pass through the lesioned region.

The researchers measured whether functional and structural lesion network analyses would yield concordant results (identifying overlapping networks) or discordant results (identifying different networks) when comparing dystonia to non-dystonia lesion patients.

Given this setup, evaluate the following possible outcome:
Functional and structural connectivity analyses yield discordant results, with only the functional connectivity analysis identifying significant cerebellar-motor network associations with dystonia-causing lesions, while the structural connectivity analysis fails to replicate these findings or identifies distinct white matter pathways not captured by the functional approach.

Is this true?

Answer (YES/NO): NO